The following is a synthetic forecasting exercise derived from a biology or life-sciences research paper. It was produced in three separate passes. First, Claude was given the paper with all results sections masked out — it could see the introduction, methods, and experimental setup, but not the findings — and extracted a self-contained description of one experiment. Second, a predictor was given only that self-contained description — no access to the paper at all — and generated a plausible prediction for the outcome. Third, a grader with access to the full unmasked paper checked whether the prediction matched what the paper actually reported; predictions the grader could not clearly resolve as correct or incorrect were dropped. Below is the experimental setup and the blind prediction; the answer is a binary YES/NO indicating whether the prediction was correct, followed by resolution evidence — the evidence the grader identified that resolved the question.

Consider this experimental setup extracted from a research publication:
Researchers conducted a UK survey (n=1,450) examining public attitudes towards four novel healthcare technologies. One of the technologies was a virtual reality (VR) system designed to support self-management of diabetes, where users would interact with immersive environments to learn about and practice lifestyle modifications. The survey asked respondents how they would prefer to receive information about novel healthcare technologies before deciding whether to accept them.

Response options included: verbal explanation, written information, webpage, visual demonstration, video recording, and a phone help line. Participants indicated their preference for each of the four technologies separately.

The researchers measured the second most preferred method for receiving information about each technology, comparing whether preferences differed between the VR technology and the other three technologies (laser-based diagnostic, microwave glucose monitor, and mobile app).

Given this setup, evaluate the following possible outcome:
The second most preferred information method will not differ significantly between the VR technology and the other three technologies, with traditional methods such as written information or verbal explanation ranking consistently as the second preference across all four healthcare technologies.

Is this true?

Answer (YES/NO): NO